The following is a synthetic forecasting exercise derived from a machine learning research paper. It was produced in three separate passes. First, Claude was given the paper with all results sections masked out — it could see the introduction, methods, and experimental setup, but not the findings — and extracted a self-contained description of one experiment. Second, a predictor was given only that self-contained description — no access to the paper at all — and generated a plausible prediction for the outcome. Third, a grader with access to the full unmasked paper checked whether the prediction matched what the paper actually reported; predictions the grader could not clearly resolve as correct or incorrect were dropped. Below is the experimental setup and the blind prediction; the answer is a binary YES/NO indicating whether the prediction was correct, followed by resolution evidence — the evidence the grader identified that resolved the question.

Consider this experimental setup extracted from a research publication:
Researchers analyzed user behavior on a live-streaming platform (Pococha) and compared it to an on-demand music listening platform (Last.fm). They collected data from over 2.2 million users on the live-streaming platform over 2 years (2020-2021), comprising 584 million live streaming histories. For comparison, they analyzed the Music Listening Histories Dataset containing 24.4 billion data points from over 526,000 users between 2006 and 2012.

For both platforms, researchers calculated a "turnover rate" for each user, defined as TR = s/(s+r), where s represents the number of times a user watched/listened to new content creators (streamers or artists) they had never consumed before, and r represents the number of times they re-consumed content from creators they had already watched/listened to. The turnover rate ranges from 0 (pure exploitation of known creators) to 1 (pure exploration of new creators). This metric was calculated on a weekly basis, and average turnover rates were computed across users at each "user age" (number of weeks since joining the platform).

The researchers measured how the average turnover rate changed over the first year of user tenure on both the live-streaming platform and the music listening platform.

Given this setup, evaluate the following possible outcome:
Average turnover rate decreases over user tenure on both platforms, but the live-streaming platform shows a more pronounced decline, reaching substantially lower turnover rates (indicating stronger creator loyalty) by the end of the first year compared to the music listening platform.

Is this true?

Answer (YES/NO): NO